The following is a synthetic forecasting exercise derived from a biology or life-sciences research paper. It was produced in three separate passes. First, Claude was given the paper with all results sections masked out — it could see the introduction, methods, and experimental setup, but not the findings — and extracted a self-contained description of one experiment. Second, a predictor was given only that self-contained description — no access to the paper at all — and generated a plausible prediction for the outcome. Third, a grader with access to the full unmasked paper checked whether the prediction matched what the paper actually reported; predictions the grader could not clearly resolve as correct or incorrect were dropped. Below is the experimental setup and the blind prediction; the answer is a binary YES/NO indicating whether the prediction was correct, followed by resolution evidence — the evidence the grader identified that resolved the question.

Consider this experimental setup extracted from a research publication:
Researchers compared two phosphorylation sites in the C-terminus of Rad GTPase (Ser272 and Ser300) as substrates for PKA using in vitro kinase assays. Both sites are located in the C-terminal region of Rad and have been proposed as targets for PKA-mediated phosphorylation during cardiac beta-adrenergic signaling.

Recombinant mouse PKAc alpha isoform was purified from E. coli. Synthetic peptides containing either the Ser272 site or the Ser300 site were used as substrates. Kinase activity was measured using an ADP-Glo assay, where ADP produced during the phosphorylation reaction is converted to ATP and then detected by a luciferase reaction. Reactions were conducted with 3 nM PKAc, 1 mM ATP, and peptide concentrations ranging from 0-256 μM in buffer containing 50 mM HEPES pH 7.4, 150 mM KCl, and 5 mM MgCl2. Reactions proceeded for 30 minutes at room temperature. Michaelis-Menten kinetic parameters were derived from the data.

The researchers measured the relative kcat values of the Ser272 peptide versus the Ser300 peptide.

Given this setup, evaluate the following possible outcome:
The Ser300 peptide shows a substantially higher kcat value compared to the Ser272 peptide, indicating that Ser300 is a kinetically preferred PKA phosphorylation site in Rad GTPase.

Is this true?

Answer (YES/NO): NO